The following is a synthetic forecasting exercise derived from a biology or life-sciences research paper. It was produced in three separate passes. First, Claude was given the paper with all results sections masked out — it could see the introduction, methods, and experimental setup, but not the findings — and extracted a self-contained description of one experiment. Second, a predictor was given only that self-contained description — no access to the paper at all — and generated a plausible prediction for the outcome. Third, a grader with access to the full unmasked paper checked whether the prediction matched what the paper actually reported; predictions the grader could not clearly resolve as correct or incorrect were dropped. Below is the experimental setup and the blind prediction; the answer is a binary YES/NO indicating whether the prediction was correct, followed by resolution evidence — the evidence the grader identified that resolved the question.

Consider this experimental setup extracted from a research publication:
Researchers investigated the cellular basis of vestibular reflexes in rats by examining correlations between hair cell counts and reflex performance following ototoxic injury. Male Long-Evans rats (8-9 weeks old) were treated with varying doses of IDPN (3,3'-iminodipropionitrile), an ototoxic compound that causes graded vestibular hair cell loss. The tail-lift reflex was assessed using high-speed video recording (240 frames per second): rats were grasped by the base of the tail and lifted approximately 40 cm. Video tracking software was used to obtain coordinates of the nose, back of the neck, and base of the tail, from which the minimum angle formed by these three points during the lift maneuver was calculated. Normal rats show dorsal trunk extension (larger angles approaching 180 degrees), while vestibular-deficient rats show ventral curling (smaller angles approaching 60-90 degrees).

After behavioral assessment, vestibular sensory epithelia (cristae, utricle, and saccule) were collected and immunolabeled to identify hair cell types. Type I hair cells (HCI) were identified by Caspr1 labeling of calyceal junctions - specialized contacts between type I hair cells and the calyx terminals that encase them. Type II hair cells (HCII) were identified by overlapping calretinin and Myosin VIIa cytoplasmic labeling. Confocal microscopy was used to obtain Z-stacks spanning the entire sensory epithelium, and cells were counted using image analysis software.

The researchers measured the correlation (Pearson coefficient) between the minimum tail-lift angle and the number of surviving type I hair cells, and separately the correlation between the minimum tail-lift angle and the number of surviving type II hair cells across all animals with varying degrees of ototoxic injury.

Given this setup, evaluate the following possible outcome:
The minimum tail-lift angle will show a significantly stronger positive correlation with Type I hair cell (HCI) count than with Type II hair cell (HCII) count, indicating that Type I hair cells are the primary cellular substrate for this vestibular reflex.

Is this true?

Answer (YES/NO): YES